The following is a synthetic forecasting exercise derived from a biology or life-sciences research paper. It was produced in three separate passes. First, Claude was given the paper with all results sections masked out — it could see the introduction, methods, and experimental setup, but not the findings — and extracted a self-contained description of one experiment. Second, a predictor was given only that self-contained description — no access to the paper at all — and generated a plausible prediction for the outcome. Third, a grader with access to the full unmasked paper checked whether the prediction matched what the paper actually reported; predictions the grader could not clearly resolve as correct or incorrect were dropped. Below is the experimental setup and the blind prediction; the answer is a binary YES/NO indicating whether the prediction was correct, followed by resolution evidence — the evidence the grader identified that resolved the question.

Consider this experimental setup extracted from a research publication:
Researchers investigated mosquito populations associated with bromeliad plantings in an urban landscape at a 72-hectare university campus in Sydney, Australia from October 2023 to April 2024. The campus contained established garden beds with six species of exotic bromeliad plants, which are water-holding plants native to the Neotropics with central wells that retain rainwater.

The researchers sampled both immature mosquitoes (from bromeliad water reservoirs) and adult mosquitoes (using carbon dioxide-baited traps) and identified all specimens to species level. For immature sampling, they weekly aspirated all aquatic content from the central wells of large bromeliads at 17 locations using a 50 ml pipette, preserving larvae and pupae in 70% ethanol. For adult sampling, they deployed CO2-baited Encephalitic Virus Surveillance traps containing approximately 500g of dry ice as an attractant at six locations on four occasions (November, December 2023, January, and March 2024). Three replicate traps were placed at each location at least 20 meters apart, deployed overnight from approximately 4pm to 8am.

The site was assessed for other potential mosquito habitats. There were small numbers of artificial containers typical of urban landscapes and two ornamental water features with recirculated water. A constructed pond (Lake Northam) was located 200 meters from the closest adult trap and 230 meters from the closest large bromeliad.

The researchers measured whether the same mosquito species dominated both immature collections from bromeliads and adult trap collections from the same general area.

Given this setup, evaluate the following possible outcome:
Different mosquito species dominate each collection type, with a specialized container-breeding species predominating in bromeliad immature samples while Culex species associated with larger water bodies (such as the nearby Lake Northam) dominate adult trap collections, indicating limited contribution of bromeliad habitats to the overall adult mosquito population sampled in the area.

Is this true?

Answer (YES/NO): NO